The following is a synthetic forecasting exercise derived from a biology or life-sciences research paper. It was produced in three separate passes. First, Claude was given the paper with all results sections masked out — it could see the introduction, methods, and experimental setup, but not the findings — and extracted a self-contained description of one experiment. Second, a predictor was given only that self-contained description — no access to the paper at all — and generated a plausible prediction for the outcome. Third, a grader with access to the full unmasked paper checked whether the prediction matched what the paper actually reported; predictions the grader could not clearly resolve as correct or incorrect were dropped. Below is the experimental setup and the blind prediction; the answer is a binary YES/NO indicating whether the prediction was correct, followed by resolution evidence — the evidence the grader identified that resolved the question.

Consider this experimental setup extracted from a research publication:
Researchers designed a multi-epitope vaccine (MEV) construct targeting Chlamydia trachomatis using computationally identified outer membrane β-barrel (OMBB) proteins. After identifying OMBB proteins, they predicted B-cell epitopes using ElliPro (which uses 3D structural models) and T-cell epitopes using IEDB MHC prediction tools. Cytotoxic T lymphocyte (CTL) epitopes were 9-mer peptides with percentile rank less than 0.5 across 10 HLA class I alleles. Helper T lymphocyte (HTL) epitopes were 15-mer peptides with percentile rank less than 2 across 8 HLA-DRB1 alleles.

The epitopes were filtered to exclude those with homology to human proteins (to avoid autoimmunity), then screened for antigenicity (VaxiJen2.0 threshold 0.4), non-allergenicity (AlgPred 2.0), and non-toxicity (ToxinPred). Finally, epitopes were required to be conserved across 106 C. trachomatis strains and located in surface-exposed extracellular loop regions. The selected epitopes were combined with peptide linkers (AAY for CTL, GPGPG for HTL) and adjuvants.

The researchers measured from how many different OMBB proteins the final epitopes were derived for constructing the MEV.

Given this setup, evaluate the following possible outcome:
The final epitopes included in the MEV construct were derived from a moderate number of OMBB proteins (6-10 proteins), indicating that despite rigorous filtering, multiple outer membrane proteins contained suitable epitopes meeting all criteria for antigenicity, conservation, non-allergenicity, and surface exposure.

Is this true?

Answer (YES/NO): YES